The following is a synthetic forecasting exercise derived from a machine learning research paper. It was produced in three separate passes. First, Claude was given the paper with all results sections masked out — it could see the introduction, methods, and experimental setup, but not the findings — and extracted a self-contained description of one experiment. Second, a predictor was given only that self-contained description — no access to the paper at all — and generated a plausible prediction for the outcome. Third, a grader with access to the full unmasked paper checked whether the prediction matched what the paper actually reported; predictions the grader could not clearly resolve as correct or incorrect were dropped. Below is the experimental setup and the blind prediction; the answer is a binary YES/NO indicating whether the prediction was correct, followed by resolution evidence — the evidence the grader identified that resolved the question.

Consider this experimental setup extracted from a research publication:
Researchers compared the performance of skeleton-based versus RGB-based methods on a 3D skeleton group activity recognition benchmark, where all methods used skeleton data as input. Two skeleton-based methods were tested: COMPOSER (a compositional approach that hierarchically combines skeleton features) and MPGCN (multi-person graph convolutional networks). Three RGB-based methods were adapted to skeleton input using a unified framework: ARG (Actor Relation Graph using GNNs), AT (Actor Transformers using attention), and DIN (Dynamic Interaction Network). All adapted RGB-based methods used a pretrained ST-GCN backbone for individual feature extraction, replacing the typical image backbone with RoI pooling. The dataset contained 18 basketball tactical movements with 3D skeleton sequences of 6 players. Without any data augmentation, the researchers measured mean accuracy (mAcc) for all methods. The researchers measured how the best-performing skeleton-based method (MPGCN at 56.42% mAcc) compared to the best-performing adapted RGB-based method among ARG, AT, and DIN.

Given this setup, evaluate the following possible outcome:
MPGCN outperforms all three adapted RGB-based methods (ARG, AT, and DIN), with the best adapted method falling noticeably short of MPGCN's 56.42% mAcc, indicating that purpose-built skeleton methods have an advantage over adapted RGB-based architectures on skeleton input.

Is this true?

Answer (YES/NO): NO